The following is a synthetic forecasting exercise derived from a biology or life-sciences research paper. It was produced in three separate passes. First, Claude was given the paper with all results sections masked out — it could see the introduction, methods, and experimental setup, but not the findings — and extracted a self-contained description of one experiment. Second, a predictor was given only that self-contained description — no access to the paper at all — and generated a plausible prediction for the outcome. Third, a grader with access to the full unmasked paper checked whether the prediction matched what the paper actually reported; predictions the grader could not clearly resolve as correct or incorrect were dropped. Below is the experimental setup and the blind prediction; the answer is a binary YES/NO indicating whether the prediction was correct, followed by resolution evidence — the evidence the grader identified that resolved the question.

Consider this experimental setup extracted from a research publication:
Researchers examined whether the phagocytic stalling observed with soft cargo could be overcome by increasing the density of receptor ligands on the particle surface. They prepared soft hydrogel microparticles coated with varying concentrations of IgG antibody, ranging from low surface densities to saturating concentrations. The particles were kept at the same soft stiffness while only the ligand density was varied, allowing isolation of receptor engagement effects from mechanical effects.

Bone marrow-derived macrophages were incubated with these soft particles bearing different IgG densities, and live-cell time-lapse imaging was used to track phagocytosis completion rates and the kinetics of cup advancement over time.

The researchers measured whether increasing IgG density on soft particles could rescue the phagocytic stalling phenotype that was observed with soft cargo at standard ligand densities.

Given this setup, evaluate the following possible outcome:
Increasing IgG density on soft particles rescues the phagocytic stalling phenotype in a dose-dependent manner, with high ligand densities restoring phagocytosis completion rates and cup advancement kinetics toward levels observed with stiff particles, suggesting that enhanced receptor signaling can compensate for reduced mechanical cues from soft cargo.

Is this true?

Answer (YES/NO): NO